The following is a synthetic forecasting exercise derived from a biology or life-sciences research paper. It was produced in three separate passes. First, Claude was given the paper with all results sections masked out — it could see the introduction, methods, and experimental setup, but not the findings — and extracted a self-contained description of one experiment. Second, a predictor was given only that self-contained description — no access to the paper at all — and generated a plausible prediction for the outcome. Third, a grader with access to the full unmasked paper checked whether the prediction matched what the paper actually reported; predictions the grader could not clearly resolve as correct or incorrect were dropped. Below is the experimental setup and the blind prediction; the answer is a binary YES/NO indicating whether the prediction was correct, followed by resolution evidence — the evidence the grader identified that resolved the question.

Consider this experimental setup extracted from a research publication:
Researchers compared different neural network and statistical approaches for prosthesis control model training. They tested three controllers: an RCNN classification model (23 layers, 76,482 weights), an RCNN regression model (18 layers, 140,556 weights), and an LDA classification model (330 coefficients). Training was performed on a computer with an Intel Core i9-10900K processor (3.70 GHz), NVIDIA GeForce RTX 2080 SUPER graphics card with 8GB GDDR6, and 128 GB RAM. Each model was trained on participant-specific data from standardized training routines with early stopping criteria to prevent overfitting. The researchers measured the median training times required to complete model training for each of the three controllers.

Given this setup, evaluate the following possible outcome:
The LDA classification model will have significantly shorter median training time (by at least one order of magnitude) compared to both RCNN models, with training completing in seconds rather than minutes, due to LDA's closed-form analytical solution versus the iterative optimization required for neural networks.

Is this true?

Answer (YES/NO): YES